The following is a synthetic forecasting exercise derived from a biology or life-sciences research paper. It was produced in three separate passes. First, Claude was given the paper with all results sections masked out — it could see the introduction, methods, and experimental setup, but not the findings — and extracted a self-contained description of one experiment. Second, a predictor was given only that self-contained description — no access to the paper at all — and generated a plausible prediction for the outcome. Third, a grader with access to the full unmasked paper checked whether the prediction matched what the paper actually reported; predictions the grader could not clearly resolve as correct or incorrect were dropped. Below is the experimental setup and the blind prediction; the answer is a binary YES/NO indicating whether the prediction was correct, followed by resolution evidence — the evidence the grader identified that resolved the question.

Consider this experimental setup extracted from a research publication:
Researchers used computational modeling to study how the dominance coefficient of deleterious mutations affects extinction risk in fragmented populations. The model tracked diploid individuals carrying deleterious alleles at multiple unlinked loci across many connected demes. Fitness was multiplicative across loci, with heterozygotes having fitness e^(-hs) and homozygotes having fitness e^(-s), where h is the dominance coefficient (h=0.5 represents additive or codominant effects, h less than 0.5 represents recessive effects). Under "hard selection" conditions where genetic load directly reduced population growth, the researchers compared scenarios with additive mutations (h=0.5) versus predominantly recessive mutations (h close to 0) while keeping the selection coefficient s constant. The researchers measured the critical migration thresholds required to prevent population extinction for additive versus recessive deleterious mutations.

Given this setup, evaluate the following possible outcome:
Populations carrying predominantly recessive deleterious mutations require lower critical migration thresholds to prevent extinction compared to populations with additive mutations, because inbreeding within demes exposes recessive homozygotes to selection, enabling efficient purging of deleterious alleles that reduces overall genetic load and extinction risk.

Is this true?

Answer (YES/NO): YES